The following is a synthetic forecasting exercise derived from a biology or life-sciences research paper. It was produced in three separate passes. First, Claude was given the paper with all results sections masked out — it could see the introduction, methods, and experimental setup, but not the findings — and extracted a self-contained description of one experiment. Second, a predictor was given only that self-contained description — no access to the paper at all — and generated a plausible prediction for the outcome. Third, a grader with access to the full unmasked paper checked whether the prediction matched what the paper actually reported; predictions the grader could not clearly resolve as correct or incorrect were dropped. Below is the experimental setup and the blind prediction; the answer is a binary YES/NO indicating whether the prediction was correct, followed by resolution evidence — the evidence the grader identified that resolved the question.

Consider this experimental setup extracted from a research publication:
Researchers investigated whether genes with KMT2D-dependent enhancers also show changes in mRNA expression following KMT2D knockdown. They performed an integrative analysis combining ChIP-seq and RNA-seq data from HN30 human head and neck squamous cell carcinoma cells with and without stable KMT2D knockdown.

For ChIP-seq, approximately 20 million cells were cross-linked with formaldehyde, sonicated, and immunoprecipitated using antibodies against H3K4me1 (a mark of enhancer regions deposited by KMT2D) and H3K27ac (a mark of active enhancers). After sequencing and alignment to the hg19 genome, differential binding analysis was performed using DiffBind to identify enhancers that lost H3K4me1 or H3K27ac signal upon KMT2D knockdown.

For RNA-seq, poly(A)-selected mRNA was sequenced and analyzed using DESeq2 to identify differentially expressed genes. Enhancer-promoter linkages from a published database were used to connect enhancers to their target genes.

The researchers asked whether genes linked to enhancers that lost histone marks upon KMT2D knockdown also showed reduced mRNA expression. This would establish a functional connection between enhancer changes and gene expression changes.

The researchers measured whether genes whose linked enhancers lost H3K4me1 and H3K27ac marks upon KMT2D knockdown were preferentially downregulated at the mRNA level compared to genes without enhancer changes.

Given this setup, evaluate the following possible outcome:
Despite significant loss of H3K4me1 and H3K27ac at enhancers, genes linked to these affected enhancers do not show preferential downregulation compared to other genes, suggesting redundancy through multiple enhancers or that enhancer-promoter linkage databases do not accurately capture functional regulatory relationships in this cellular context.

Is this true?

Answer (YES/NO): NO